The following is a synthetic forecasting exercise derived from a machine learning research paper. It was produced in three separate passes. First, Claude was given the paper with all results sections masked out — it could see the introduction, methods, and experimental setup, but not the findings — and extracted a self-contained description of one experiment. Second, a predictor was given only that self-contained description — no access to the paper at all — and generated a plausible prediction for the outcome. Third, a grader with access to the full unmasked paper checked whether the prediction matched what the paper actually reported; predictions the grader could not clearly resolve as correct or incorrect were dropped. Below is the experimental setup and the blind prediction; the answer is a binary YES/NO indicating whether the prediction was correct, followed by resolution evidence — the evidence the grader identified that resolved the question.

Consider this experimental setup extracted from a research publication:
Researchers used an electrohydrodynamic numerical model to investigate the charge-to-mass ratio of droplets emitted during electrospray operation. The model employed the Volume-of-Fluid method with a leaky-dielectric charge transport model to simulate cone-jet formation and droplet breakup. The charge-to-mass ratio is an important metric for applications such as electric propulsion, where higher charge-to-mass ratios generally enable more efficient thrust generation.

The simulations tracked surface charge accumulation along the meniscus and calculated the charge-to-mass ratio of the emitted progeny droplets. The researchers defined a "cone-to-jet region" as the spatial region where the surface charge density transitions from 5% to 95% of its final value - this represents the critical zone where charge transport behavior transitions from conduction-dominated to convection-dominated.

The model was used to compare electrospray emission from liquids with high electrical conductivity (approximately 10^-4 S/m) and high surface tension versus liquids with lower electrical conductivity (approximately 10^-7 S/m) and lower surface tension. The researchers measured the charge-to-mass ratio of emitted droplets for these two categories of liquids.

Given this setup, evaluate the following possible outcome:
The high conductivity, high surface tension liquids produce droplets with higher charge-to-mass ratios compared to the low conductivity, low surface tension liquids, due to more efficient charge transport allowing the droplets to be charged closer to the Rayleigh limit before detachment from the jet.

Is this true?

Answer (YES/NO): YES